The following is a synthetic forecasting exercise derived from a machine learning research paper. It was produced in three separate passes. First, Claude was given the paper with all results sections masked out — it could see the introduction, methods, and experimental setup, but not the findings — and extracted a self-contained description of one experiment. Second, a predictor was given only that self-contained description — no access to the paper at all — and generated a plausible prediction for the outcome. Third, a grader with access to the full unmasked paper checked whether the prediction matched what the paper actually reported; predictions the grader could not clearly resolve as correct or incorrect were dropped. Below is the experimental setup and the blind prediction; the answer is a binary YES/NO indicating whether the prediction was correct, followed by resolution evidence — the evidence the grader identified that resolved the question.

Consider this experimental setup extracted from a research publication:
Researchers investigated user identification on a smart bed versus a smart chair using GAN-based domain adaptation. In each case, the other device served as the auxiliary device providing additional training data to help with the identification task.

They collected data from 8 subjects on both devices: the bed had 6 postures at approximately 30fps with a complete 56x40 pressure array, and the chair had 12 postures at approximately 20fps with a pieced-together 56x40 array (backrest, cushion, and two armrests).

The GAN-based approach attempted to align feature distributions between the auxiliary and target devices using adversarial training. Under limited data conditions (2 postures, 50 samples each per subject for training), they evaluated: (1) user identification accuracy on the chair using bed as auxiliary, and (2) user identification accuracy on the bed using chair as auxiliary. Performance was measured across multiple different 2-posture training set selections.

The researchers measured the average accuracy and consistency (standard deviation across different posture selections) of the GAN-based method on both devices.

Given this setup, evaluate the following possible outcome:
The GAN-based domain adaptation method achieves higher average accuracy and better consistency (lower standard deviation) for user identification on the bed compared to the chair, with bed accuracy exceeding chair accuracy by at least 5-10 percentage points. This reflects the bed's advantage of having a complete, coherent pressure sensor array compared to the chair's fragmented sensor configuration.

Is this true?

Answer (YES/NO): NO